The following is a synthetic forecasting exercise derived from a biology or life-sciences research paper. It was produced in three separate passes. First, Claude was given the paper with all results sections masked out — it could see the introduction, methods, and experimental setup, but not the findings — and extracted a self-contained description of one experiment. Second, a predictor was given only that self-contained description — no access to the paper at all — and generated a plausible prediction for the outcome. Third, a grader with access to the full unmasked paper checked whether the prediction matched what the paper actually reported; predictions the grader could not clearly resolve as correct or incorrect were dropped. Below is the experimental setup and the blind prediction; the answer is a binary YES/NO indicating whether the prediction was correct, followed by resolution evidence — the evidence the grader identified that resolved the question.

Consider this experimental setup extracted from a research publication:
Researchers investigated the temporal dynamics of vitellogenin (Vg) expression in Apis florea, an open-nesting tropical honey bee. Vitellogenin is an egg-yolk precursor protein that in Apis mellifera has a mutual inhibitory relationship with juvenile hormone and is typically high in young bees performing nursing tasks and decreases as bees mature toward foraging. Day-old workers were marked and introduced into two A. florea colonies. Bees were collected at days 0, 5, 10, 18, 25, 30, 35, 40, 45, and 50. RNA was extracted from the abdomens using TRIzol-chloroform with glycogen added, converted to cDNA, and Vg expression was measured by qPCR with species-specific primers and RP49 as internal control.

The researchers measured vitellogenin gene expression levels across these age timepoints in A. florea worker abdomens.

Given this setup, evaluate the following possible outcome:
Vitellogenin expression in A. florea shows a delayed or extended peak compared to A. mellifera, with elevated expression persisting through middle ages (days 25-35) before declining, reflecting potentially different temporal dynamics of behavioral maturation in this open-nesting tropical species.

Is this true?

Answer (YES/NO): NO